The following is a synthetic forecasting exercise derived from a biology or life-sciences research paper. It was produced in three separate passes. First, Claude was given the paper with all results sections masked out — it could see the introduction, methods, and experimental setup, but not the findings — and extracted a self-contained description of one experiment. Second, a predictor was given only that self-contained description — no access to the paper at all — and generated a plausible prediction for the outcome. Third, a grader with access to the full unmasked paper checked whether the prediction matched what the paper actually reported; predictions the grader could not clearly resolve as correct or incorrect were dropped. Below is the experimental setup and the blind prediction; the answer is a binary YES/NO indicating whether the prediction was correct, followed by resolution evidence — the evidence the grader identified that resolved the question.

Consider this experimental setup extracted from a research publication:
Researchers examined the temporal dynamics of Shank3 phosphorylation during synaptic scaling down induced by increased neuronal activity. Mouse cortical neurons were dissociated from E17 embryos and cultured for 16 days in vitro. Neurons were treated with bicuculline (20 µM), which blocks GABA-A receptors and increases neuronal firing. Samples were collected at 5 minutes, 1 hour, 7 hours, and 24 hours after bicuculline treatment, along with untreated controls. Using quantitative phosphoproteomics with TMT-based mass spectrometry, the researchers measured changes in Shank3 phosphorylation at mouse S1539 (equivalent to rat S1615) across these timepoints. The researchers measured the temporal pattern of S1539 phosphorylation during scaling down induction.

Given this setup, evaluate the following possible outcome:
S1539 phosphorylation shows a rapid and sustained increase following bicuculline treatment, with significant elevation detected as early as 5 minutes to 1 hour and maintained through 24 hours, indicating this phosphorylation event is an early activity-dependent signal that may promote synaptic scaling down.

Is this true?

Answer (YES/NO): NO